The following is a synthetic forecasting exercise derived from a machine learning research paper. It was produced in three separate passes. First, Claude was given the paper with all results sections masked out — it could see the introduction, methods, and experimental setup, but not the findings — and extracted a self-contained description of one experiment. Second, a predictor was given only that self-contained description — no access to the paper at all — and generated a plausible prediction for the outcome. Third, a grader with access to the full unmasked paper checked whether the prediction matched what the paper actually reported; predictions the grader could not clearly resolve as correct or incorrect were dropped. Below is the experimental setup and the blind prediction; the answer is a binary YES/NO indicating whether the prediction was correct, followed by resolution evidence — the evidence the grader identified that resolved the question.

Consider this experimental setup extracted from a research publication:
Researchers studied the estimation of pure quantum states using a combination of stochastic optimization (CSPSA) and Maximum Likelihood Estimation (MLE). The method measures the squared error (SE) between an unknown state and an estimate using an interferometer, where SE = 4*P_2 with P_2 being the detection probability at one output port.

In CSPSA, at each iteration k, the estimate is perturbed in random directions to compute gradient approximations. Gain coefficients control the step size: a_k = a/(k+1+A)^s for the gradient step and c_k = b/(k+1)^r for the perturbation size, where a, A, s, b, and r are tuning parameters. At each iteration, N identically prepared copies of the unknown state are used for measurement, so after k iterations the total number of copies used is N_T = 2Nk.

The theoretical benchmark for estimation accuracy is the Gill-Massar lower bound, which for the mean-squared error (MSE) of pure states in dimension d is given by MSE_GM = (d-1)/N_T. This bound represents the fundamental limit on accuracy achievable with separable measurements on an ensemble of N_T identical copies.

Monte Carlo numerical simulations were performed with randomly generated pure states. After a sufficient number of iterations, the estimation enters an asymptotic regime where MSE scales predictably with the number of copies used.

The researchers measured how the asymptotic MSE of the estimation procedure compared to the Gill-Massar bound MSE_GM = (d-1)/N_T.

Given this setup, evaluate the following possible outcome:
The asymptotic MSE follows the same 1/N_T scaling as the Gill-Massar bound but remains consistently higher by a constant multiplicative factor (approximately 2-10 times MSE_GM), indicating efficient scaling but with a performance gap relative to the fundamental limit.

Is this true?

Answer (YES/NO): YES